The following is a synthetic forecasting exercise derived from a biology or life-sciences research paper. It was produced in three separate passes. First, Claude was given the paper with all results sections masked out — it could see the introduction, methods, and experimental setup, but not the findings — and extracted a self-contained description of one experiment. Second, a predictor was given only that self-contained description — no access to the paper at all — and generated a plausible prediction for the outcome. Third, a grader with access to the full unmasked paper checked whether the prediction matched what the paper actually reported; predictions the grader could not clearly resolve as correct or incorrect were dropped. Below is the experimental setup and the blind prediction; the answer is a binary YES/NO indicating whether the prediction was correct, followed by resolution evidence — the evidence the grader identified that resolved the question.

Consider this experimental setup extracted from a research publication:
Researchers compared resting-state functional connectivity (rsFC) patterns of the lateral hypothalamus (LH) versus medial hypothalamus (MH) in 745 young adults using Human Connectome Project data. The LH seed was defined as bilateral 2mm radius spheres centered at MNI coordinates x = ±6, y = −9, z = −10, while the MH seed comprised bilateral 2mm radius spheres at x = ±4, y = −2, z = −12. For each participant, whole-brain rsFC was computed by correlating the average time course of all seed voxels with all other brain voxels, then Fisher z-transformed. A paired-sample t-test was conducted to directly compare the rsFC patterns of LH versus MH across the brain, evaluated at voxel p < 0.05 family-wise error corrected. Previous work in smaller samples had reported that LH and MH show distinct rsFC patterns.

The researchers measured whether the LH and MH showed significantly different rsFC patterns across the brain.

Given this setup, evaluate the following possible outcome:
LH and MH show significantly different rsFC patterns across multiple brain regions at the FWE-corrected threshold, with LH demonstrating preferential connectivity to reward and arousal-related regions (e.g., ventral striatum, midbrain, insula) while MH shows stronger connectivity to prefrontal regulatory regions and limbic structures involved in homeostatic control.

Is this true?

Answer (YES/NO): NO